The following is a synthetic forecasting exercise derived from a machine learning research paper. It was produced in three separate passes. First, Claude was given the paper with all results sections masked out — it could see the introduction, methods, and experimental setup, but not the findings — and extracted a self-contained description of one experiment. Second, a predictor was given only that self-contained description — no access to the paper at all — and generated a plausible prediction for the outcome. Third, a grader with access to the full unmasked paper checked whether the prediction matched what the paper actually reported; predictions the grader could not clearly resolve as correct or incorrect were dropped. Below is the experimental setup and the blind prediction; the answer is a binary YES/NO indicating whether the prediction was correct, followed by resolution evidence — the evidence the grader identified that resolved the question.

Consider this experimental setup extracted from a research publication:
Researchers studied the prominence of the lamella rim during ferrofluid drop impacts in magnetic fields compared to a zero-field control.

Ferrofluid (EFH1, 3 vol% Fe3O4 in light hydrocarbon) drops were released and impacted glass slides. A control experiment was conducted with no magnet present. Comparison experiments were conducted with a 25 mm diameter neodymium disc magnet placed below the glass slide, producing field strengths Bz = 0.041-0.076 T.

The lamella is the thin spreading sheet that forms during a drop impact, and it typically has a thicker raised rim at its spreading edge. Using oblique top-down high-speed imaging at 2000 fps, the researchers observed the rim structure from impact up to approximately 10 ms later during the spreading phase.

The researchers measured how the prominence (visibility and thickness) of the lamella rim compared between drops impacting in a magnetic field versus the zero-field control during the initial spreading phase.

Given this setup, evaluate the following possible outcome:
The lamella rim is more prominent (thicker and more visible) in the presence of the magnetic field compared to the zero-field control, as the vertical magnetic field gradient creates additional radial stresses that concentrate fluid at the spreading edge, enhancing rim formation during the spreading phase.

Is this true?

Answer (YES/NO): YES